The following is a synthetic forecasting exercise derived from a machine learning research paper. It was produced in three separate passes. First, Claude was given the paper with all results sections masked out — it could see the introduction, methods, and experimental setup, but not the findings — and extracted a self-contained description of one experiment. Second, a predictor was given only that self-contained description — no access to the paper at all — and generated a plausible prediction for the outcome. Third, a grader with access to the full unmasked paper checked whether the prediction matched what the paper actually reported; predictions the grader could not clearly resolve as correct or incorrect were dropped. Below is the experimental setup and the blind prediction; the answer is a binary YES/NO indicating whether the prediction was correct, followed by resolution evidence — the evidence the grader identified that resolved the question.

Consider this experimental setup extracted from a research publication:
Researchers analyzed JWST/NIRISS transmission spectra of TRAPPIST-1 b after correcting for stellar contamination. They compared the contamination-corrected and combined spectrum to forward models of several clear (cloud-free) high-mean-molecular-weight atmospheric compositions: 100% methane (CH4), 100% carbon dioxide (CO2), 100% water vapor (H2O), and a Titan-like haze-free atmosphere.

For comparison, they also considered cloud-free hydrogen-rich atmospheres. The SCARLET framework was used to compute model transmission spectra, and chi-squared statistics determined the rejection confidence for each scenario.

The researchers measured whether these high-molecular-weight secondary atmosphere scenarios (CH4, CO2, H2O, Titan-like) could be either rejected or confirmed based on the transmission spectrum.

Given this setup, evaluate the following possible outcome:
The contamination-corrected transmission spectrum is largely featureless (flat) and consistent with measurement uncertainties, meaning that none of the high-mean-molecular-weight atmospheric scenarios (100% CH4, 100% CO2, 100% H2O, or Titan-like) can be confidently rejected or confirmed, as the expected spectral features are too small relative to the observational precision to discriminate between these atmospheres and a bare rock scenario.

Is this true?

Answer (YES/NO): YES